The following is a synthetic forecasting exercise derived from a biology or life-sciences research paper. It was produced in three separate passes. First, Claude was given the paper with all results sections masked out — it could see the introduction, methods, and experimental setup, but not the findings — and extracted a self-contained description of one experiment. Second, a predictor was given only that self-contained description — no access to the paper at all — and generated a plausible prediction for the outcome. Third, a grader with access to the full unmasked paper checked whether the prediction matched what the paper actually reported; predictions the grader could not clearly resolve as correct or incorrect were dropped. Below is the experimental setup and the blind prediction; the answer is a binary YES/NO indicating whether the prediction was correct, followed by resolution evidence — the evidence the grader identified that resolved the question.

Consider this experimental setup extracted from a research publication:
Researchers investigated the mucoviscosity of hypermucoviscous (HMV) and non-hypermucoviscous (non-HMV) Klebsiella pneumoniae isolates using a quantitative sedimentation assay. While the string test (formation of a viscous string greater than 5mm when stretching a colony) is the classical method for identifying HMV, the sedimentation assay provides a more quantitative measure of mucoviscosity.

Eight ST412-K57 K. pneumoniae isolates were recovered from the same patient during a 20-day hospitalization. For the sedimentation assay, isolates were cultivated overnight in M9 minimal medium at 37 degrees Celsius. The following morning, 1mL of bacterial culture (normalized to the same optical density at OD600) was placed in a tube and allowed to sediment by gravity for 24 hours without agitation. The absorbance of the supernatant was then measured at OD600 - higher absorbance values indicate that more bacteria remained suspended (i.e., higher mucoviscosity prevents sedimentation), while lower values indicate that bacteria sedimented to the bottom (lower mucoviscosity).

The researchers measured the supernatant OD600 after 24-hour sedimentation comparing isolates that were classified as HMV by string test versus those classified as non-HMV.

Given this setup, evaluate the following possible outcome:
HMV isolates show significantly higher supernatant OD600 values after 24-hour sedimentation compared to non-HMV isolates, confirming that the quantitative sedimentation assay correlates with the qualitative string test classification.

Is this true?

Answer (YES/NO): YES